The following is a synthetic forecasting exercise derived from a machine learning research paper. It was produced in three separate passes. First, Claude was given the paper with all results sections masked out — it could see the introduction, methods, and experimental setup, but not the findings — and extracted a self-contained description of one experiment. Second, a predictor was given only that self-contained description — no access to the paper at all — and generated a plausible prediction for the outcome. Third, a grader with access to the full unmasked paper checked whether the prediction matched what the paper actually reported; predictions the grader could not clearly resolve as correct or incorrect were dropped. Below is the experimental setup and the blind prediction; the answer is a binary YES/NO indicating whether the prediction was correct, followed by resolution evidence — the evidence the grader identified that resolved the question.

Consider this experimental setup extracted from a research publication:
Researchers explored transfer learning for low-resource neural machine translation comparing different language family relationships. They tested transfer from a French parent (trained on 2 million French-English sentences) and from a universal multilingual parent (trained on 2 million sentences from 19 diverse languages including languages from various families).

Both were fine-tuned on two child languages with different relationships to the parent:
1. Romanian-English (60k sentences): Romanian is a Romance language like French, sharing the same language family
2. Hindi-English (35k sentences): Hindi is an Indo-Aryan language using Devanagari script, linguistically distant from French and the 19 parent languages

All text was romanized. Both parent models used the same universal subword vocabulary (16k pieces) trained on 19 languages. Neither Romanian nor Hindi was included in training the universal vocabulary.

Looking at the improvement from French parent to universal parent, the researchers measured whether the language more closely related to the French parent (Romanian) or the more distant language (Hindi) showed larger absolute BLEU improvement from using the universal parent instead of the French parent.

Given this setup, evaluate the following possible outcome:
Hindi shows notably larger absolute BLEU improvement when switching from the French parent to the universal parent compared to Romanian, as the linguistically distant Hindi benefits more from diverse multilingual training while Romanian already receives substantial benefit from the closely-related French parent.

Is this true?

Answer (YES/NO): YES